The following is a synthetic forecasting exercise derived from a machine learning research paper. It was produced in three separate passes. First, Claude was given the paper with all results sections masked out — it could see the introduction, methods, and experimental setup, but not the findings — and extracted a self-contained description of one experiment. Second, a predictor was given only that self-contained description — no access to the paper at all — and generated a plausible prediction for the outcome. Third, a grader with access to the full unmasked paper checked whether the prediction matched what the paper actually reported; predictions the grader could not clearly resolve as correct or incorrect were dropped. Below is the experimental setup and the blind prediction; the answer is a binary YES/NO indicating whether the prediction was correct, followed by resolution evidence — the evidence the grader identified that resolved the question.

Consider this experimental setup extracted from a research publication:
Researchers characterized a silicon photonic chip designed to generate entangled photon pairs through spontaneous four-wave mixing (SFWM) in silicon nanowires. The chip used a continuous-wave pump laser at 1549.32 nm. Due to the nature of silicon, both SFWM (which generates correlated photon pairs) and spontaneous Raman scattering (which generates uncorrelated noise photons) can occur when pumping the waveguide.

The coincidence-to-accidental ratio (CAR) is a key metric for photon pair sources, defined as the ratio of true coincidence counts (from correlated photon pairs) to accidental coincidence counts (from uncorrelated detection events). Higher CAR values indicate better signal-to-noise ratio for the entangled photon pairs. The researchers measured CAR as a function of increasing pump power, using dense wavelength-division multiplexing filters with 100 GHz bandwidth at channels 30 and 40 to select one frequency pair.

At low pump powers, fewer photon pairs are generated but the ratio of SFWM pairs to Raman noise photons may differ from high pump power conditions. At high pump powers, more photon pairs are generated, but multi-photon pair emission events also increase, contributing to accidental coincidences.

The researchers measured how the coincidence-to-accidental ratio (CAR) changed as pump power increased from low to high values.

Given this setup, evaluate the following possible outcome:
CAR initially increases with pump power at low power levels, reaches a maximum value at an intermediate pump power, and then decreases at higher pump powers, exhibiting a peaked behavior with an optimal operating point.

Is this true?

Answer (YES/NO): NO